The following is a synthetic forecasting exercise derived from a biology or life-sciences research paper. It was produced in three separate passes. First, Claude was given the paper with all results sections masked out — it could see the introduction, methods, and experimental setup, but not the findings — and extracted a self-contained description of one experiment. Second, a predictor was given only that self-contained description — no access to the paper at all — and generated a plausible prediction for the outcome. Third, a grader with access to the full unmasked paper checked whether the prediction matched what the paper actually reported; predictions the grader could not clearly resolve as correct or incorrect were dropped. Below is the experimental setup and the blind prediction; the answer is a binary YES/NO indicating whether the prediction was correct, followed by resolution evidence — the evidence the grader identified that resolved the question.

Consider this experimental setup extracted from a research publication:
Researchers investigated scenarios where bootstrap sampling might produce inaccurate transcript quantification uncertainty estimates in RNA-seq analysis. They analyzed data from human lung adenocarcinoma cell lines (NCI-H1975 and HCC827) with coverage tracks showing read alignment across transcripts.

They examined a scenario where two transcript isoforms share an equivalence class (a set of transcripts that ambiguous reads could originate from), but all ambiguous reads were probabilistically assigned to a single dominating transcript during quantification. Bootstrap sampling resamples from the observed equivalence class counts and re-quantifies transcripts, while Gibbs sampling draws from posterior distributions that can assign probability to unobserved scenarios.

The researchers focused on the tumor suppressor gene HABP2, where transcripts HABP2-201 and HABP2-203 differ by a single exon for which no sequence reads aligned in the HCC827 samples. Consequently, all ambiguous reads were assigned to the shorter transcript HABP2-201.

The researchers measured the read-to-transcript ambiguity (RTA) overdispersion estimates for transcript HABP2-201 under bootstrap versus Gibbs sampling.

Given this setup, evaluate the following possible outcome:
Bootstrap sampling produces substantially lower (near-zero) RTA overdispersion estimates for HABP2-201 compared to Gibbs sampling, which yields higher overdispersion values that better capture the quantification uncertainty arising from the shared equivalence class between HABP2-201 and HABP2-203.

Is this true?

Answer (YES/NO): NO